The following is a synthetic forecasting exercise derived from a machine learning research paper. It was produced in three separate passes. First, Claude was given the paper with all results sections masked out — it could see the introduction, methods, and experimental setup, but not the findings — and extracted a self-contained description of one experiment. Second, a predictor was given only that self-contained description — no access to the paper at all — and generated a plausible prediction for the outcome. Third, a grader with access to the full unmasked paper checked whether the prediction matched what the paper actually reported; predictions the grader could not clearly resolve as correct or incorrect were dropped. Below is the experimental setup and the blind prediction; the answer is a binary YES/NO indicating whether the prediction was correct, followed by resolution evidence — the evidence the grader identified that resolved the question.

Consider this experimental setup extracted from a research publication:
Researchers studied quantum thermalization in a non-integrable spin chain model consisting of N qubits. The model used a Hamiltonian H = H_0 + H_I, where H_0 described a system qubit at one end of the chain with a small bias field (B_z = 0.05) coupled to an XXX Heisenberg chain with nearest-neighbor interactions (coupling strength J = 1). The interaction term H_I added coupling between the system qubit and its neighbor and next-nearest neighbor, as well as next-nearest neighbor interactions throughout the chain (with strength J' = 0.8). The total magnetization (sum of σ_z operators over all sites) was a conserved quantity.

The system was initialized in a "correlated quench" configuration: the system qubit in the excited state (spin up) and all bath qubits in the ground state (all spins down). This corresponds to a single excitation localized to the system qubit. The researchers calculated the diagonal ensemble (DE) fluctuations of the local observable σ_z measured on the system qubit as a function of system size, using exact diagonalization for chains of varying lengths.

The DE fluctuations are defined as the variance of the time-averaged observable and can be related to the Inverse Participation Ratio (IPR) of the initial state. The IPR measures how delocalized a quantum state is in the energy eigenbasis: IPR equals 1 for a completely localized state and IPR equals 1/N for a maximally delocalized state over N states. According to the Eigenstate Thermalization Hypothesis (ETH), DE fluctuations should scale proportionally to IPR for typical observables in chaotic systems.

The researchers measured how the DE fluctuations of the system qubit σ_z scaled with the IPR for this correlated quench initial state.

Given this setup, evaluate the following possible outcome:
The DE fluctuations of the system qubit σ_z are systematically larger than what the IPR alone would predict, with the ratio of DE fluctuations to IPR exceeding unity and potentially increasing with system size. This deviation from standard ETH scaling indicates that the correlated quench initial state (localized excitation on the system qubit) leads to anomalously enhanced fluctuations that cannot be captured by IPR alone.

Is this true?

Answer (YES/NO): NO